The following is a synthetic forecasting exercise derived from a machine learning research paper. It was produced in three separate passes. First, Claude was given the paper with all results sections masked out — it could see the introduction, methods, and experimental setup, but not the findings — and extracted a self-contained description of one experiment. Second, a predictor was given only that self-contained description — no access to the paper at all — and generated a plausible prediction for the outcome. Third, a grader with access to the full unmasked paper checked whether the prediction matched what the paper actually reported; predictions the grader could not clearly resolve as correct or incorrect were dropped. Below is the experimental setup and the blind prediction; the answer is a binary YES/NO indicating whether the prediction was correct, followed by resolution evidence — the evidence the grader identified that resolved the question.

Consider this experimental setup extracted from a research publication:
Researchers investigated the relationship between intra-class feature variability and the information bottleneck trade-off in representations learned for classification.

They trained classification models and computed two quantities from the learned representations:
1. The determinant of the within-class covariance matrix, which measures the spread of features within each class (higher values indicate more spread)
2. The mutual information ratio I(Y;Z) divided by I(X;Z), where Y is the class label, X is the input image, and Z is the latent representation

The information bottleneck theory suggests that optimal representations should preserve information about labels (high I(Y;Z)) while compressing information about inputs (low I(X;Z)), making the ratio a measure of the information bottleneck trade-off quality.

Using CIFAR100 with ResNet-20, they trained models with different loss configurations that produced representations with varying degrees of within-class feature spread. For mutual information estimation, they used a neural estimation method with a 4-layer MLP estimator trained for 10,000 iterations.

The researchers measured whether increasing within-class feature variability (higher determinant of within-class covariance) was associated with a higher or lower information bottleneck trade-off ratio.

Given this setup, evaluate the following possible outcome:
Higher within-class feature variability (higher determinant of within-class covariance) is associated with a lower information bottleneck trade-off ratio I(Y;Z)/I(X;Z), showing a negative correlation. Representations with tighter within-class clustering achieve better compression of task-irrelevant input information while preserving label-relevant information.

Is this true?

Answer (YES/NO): NO